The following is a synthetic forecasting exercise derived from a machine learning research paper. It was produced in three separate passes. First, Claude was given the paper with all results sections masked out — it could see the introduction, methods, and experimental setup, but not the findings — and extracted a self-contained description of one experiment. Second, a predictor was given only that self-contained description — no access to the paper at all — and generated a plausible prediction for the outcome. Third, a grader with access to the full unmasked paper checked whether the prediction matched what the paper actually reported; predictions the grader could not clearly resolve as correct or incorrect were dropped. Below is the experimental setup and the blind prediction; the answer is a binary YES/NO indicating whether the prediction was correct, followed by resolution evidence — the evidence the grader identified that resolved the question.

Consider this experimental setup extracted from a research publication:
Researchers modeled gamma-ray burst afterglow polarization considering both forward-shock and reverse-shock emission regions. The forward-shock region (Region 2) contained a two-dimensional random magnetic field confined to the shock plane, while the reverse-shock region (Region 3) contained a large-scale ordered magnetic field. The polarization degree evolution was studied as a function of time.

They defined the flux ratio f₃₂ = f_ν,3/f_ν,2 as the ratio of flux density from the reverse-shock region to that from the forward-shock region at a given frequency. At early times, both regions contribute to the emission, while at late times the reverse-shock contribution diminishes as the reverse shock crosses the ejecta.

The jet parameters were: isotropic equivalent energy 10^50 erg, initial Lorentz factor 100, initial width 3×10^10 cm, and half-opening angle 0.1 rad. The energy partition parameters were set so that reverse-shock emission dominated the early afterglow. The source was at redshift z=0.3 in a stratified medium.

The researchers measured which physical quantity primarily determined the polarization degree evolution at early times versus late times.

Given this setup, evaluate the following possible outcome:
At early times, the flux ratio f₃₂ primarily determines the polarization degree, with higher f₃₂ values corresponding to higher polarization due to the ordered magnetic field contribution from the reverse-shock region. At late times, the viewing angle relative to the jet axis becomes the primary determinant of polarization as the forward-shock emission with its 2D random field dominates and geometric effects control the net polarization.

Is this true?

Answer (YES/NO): NO